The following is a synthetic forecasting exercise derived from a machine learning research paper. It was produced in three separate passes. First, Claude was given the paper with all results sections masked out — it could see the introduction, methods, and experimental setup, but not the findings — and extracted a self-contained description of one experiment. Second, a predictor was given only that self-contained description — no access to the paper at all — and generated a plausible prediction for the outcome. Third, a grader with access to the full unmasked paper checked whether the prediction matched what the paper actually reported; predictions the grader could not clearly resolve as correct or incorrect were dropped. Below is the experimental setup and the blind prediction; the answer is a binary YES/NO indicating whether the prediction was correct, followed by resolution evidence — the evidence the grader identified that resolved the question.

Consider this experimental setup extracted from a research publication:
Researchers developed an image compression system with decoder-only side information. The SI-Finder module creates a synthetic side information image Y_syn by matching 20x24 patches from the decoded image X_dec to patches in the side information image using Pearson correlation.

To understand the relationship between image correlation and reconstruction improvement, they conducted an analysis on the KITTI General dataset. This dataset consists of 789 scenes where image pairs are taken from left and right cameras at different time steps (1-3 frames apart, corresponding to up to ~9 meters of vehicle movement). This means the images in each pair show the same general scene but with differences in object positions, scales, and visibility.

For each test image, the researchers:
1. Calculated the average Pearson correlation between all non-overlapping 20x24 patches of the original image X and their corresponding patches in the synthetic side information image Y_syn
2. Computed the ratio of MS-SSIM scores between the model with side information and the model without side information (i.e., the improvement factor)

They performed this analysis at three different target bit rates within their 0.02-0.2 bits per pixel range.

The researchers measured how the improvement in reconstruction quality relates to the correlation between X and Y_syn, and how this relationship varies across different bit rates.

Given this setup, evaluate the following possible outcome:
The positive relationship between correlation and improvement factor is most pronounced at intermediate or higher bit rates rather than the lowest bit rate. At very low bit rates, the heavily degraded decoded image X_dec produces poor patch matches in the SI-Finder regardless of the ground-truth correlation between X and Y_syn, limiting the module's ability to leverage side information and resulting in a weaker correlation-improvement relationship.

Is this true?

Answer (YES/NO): NO